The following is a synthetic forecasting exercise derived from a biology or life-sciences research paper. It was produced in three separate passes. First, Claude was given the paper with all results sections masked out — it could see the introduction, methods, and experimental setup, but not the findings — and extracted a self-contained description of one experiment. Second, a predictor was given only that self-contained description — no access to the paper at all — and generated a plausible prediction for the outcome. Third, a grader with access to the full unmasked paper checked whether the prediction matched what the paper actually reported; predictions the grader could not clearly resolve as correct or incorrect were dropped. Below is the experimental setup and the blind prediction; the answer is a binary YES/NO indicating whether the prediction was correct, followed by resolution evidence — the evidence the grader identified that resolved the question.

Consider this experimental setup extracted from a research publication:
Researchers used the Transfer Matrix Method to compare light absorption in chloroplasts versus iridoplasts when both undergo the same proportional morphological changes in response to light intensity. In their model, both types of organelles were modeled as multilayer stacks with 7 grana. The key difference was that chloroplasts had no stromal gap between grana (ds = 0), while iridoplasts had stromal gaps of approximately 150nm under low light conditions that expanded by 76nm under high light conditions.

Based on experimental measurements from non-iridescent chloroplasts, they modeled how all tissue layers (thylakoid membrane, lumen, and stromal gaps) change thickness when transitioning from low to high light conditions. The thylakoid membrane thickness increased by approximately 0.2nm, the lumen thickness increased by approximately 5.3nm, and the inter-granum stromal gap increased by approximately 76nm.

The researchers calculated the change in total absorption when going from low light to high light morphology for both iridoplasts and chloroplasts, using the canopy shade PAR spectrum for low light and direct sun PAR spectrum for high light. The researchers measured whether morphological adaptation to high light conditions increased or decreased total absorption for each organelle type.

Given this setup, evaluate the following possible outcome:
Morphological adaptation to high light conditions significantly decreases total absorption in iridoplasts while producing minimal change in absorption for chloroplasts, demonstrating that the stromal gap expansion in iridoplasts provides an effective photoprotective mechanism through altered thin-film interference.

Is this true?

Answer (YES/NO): NO